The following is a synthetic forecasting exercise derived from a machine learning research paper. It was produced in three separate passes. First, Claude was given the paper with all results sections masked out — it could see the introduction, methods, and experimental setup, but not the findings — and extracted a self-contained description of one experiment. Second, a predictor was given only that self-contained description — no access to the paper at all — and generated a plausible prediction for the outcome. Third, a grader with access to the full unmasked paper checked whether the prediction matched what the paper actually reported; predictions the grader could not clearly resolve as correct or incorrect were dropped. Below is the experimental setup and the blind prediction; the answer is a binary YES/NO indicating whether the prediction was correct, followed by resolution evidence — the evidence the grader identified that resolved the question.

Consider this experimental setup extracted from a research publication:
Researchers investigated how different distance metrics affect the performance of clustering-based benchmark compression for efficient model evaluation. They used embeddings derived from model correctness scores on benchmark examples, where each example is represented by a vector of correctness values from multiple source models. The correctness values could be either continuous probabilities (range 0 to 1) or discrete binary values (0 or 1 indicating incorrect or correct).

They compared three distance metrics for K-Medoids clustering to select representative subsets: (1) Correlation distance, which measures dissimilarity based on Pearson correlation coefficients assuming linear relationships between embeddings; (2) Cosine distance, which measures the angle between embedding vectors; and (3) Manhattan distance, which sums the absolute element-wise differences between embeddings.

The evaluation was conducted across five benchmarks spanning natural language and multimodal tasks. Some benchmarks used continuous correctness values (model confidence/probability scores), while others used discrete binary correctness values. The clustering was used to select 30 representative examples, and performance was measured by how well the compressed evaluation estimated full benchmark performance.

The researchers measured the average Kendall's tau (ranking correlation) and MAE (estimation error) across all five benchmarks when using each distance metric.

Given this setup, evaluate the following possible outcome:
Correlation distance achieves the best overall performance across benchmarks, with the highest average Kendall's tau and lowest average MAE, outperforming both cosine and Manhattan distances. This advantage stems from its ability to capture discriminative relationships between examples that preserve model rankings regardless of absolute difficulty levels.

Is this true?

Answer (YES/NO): NO